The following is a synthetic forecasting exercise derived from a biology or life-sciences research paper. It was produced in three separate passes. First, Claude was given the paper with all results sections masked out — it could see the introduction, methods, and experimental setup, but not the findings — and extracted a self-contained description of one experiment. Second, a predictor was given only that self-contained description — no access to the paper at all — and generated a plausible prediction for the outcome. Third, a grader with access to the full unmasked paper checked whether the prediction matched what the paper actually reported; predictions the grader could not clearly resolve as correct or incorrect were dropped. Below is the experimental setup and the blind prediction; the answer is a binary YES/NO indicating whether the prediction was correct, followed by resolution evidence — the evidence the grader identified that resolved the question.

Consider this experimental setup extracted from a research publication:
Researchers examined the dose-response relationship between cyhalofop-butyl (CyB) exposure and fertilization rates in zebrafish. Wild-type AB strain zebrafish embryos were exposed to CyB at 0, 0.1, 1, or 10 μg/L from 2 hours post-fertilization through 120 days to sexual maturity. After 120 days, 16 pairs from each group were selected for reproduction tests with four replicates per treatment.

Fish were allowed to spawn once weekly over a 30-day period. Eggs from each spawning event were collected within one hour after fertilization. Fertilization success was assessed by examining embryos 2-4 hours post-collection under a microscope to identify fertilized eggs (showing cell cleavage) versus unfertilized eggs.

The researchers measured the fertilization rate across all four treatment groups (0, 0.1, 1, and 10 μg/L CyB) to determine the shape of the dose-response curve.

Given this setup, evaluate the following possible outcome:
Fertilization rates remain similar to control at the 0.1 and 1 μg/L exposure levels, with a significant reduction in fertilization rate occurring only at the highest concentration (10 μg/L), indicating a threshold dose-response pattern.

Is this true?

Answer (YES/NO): NO